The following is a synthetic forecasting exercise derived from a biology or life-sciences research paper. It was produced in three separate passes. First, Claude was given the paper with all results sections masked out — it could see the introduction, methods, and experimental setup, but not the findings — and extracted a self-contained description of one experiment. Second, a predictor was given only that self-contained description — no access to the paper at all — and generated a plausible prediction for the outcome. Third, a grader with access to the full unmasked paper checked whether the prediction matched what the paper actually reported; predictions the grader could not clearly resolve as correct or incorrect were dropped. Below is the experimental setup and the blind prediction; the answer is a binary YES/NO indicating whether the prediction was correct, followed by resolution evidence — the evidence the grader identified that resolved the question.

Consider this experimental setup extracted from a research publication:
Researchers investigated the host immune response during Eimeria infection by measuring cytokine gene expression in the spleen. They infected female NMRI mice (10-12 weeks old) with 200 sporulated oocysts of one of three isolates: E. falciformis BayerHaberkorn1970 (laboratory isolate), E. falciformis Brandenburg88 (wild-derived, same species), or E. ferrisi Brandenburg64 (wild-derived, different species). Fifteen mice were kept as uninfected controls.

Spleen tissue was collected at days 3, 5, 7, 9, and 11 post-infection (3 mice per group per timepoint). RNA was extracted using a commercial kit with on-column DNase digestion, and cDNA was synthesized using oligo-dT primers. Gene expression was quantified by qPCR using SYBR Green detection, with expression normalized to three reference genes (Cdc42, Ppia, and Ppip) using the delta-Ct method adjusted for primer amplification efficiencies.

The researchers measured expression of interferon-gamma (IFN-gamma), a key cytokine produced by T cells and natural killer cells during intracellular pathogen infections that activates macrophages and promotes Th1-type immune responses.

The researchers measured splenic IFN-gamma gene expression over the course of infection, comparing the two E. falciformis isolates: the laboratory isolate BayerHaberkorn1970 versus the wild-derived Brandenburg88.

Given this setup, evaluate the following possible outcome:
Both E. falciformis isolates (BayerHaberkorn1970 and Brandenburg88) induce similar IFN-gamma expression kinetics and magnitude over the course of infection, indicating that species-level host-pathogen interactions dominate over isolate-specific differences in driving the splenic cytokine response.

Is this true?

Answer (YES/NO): NO